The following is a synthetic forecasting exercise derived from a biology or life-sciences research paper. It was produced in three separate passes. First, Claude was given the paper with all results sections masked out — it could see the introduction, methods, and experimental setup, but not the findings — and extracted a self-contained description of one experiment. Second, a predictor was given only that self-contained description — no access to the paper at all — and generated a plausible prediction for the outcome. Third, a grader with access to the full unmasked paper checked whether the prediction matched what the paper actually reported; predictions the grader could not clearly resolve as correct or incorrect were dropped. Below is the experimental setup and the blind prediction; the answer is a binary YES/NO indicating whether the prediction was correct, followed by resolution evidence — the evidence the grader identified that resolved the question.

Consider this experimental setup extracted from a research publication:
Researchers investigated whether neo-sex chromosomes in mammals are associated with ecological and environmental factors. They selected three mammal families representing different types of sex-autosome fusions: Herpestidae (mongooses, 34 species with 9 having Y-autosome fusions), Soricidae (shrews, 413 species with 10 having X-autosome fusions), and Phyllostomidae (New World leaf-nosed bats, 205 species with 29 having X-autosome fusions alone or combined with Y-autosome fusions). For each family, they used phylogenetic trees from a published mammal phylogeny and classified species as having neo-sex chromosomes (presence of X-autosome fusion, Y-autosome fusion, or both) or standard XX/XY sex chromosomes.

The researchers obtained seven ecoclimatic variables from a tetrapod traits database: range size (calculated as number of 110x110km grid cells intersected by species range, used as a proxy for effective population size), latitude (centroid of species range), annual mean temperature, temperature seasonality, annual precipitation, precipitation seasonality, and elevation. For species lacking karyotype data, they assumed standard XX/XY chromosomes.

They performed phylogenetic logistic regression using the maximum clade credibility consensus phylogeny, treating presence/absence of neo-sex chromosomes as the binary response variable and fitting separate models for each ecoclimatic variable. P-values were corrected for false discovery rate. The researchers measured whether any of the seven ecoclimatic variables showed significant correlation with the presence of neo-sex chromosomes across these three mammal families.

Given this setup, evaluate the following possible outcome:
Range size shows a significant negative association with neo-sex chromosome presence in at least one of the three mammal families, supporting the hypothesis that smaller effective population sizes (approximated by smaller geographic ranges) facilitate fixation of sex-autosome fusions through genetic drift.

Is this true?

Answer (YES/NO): NO